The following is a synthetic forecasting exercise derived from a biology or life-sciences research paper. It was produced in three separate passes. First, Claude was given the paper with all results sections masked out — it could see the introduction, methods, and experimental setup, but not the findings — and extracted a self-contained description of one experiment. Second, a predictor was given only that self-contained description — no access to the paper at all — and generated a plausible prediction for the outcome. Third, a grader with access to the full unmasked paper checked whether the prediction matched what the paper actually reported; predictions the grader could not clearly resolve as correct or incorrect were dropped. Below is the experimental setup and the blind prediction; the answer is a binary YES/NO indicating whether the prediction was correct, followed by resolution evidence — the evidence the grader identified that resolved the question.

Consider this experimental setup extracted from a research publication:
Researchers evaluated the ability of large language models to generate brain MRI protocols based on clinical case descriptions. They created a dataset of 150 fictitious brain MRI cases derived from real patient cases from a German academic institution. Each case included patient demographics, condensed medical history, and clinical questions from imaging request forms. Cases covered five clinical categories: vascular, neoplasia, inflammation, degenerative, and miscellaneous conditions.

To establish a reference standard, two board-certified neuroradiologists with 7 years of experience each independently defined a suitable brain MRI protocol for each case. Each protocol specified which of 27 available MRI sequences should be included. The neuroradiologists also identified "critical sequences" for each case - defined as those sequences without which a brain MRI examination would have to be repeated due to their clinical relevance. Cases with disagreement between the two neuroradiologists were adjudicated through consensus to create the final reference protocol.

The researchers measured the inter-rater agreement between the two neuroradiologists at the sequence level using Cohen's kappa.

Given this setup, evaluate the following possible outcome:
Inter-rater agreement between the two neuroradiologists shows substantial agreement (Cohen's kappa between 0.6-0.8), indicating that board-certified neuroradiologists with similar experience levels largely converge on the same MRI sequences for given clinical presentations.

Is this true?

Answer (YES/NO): YES